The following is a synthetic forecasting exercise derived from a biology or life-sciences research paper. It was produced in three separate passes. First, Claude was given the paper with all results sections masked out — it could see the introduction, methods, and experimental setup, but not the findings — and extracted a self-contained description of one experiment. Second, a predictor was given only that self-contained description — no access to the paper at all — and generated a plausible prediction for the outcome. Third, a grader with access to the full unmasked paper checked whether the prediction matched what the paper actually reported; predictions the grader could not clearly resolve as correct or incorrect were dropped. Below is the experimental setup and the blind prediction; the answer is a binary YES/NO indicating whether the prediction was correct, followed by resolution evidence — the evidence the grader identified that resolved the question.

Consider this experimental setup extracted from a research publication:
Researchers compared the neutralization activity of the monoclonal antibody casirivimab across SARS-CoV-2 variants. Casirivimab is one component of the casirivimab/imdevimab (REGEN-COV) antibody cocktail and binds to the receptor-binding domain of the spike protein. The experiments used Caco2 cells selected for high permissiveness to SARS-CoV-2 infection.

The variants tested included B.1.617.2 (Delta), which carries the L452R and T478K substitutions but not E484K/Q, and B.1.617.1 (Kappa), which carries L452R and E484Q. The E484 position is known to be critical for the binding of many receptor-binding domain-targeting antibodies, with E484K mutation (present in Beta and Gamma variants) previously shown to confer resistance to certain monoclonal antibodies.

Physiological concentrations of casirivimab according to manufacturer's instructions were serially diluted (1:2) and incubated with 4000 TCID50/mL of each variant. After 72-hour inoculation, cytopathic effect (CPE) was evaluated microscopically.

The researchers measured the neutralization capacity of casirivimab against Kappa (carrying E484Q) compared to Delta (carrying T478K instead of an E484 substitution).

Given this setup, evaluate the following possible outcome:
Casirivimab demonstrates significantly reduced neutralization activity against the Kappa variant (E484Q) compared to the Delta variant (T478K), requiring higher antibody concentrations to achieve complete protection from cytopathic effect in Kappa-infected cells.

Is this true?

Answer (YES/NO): YES